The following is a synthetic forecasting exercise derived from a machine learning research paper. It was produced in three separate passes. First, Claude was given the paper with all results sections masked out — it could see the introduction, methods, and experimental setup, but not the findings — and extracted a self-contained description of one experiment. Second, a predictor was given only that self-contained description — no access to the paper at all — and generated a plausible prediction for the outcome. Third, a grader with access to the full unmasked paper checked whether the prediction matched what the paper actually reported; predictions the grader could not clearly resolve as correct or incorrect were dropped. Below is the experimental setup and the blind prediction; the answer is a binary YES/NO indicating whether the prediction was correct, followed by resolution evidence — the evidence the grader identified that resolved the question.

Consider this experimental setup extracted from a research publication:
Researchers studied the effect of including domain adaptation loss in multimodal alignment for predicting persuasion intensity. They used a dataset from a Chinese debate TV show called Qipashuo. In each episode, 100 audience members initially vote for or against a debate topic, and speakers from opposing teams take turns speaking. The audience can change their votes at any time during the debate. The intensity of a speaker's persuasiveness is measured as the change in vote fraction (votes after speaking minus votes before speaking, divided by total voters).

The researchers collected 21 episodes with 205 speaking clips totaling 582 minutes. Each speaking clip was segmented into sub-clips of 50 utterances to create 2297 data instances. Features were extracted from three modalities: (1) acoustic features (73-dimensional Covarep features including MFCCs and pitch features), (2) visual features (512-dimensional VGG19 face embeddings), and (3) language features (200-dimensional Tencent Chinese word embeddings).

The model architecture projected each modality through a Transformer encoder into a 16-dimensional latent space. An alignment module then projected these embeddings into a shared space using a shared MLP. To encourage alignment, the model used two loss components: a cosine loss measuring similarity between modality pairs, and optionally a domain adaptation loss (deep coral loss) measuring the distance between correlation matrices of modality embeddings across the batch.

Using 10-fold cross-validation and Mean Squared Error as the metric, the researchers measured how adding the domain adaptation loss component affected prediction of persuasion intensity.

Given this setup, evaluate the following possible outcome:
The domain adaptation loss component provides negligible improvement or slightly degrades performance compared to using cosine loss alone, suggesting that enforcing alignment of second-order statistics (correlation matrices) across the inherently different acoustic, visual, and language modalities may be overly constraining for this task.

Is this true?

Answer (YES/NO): NO